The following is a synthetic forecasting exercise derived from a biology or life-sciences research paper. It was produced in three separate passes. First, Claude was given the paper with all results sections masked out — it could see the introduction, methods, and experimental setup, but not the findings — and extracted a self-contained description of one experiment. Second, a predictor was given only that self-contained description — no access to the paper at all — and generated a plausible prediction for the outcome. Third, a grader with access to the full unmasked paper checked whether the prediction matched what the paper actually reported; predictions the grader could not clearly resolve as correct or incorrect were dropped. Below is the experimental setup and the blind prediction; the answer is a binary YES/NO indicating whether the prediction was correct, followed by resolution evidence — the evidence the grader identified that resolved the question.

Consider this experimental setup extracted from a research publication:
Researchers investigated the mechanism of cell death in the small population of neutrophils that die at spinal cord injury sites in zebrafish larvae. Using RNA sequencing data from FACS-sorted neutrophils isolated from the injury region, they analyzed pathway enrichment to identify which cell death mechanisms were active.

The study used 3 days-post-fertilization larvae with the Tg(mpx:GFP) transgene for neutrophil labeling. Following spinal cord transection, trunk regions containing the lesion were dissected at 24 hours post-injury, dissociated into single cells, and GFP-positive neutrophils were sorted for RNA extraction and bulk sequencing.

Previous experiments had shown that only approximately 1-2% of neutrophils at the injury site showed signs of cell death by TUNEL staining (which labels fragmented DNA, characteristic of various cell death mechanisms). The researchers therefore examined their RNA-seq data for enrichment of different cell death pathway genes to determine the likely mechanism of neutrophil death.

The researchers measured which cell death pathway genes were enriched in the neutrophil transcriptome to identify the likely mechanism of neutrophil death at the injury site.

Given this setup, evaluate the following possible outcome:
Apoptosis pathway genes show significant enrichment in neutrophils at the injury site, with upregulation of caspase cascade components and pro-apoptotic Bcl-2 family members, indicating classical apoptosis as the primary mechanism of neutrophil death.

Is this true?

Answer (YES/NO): NO